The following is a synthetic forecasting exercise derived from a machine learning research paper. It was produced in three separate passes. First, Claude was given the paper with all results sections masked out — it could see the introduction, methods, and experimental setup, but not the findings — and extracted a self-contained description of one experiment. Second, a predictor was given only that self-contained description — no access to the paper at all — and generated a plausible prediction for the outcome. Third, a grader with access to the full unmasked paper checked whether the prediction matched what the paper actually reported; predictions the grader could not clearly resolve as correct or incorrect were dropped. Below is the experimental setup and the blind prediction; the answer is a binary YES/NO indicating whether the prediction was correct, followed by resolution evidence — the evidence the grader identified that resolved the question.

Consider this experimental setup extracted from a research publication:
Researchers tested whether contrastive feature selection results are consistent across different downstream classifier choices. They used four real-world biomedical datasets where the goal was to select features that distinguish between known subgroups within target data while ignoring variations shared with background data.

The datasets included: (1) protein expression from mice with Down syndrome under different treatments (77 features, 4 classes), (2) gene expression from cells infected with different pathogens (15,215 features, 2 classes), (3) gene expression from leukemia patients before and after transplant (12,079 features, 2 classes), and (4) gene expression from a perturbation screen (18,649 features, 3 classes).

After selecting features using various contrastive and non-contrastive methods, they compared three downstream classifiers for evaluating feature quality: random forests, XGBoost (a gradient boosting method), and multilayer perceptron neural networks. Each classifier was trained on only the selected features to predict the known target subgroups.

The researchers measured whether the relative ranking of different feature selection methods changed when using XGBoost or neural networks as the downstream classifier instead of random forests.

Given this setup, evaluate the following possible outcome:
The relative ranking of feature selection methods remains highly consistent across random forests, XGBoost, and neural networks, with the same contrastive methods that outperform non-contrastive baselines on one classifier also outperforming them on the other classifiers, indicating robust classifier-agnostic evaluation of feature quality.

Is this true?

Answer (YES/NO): YES